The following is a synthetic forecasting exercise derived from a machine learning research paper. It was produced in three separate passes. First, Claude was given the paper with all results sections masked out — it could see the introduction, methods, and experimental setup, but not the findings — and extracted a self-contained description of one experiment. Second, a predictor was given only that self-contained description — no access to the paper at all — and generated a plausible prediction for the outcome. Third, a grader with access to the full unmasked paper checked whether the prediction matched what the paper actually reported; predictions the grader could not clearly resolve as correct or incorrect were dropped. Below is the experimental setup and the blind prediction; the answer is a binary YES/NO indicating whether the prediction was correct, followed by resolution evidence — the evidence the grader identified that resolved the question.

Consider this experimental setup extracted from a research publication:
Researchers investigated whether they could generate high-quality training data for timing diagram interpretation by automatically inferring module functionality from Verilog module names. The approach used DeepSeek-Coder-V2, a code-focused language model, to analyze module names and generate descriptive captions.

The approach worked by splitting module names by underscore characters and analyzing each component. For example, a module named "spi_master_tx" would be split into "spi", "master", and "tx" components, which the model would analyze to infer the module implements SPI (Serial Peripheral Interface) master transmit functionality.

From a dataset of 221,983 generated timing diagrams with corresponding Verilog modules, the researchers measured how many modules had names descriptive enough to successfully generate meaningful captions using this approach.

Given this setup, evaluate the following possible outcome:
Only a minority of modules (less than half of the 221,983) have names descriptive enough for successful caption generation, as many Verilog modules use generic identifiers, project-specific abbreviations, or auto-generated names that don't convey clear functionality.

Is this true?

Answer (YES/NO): YES